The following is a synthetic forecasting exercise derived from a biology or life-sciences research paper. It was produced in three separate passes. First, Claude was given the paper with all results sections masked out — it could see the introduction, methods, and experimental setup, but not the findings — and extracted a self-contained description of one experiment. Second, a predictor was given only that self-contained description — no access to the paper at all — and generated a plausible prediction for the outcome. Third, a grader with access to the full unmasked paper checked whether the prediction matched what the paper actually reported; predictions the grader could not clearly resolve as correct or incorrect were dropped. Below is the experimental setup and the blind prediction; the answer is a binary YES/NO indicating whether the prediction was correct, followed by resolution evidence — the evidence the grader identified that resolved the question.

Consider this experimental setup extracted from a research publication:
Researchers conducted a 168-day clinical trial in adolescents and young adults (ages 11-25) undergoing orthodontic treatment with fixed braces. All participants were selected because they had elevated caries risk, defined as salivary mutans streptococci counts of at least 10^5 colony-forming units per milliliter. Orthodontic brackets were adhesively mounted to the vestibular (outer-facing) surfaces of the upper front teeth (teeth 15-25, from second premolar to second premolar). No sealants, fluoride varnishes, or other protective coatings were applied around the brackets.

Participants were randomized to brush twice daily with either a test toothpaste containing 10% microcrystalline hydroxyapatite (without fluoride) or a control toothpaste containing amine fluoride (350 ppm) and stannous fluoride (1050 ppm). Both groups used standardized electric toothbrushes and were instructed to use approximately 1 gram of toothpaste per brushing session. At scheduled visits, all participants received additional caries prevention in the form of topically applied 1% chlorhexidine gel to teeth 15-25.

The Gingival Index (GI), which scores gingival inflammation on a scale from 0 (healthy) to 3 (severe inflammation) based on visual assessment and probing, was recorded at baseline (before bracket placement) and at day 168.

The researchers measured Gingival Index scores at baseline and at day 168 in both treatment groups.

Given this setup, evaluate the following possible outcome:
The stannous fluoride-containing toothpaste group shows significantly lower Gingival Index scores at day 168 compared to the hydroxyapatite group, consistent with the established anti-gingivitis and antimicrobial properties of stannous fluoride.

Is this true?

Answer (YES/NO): NO